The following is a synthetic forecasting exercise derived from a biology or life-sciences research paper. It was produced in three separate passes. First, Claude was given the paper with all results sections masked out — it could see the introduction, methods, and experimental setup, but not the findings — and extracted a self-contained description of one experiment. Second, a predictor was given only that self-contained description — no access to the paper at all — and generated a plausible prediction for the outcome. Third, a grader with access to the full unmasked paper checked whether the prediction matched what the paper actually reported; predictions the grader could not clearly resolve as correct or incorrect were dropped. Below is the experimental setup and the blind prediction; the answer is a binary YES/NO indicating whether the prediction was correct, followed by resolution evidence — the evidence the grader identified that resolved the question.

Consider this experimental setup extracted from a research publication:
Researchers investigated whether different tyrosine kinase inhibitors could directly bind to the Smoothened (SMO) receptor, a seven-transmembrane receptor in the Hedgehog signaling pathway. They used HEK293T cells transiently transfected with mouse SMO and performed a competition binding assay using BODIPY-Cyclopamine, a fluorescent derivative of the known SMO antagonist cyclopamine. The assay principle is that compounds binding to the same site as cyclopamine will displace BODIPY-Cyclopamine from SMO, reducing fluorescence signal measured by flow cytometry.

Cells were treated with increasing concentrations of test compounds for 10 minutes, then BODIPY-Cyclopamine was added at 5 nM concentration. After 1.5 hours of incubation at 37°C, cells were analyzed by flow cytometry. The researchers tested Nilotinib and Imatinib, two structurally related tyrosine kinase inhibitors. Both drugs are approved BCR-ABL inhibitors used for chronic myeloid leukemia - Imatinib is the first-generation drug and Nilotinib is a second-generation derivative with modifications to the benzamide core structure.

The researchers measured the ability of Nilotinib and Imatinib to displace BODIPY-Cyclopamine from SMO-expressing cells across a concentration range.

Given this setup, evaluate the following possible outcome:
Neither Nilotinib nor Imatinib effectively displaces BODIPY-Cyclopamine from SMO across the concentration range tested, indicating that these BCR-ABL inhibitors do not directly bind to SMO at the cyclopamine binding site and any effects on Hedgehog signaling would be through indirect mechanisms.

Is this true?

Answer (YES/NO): NO